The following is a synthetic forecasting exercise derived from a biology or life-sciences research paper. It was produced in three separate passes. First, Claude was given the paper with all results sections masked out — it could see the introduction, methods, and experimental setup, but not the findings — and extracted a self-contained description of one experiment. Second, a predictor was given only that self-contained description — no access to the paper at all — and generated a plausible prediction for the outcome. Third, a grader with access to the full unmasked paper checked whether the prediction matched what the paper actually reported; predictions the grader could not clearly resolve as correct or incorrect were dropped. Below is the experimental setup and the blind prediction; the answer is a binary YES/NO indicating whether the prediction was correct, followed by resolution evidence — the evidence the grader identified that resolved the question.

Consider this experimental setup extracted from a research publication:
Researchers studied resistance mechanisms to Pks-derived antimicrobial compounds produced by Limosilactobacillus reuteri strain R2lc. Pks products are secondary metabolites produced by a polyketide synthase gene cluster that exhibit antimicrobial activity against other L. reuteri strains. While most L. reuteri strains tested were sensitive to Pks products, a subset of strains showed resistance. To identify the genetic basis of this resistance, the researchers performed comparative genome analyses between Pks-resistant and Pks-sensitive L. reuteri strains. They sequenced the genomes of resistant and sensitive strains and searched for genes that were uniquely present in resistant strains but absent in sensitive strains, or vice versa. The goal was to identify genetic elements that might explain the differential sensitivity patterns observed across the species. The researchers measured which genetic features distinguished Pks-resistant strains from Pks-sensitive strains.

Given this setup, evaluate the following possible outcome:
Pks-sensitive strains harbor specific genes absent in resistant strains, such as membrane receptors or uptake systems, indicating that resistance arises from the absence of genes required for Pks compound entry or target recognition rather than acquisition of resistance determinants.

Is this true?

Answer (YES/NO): NO